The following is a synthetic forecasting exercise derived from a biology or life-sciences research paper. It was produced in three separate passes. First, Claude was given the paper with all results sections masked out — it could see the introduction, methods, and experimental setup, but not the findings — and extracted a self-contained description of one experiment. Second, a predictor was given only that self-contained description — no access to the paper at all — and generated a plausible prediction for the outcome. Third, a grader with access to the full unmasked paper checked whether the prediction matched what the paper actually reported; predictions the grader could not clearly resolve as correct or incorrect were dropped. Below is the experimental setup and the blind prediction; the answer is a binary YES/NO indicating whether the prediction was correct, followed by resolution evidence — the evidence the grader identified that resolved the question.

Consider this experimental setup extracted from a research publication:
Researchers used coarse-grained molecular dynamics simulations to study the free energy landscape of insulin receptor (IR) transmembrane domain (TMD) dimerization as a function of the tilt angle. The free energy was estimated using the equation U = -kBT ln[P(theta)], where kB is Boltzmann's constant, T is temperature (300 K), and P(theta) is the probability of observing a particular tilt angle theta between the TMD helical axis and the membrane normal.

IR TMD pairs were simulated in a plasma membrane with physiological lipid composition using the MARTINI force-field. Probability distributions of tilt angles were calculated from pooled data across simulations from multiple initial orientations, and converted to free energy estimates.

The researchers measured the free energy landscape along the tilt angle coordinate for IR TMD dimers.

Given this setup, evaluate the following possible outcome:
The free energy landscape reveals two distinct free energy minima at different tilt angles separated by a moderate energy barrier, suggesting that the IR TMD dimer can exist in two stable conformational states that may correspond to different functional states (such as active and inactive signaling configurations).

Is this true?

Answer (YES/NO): NO